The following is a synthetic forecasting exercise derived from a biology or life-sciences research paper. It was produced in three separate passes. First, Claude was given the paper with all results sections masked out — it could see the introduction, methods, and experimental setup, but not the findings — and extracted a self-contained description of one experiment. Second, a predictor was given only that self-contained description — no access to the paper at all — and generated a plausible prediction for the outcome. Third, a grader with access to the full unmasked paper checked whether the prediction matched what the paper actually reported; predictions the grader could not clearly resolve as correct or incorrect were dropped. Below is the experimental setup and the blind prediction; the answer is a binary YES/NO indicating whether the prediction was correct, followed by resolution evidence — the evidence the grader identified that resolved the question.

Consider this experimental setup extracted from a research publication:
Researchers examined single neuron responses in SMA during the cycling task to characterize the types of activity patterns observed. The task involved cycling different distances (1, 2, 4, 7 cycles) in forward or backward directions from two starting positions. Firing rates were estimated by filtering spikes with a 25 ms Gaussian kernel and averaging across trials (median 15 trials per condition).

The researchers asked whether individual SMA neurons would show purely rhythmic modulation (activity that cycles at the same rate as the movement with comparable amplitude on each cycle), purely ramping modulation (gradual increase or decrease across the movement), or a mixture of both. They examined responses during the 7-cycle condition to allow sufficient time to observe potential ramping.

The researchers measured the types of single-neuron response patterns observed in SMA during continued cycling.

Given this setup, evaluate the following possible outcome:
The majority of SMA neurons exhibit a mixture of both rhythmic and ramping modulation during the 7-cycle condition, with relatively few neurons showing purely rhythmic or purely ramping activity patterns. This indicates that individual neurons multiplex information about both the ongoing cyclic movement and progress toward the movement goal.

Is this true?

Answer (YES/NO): YES